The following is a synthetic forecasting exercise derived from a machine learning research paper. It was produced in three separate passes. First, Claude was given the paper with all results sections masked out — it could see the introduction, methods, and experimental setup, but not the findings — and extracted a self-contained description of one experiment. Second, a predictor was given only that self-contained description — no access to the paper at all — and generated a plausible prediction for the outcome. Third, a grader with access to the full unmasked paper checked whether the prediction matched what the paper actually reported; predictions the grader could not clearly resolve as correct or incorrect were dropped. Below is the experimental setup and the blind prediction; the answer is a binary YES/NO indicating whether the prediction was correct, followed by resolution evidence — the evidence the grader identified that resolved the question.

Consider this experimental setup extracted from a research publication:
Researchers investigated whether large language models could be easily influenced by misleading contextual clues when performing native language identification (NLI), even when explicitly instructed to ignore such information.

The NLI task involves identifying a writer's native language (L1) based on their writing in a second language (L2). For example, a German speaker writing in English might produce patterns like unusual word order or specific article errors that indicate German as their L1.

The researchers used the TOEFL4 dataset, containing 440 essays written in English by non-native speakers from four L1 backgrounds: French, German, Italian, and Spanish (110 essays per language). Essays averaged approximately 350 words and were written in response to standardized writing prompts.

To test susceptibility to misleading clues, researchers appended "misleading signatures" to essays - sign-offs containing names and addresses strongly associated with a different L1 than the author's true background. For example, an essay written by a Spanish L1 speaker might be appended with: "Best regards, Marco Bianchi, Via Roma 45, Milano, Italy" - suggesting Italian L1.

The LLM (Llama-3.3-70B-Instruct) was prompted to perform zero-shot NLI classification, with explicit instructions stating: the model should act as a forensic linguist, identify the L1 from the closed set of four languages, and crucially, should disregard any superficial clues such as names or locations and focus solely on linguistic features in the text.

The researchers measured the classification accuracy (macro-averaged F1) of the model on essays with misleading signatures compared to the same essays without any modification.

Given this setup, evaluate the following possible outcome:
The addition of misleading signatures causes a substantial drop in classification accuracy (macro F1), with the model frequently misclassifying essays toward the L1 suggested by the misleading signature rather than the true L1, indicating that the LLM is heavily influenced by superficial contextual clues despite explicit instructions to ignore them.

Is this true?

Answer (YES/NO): YES